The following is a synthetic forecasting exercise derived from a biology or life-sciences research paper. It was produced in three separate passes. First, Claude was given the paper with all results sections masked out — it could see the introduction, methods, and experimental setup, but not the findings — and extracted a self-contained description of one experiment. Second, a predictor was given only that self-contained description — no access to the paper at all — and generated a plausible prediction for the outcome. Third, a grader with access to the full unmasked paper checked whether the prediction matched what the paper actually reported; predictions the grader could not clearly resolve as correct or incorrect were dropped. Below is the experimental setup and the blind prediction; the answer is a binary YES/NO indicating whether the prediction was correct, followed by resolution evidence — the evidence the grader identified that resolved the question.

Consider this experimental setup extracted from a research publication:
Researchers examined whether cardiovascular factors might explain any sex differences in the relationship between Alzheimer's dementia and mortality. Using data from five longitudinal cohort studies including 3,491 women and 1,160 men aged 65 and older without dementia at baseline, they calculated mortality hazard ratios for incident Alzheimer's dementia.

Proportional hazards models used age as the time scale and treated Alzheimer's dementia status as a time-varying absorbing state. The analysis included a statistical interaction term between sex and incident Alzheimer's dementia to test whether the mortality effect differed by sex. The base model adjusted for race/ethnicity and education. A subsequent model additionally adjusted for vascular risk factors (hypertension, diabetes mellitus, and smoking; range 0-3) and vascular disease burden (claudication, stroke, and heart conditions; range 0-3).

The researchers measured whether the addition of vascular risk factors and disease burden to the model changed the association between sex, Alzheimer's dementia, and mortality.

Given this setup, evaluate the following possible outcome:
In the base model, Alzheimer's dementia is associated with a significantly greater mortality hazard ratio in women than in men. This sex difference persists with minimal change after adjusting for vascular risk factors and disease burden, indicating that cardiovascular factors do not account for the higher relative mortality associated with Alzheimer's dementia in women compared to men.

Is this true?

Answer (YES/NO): NO